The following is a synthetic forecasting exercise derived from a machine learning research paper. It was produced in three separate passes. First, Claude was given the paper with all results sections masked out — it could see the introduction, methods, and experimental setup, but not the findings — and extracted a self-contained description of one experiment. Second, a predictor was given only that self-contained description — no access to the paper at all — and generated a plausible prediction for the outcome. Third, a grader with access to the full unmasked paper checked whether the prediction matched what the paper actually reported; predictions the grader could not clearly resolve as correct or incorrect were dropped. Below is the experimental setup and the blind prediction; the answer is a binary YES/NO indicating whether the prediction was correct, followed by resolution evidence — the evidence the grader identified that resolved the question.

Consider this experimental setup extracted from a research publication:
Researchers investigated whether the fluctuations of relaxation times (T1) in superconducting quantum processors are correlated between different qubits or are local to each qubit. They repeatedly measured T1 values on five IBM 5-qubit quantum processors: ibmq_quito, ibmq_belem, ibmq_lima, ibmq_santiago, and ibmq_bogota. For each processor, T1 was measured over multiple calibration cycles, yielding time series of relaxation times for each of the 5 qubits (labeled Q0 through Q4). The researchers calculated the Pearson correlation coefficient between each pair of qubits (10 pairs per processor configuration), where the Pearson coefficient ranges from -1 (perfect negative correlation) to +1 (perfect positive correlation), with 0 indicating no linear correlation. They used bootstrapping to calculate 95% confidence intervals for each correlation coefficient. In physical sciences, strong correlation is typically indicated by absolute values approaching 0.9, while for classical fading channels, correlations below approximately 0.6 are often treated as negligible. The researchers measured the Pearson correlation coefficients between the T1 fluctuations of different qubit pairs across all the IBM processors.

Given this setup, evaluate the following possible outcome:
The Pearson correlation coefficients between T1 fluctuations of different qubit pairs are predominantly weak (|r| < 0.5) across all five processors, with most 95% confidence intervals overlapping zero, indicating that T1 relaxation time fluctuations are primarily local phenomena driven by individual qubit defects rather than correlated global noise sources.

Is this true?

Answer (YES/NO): YES